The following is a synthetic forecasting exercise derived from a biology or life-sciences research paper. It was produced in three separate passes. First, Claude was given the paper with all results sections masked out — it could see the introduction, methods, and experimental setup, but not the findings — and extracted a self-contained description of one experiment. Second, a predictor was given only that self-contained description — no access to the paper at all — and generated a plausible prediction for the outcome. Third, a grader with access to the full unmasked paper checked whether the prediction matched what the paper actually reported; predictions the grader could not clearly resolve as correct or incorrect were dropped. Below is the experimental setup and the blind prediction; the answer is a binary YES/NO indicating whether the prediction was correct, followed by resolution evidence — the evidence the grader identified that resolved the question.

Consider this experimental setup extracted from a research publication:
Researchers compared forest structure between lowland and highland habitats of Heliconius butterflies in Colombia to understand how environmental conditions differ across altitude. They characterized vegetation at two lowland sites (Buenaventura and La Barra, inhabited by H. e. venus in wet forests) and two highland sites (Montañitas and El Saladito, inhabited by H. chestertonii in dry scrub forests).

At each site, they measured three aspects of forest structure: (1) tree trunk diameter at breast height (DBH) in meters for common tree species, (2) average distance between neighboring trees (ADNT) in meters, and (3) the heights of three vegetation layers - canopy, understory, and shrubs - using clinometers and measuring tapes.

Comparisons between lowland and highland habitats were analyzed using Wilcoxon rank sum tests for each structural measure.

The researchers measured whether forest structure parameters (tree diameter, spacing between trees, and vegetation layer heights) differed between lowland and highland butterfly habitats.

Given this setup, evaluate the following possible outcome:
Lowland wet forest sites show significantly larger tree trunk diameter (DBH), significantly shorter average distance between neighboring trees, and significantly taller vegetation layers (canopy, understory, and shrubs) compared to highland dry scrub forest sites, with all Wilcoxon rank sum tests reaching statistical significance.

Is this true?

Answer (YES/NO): NO